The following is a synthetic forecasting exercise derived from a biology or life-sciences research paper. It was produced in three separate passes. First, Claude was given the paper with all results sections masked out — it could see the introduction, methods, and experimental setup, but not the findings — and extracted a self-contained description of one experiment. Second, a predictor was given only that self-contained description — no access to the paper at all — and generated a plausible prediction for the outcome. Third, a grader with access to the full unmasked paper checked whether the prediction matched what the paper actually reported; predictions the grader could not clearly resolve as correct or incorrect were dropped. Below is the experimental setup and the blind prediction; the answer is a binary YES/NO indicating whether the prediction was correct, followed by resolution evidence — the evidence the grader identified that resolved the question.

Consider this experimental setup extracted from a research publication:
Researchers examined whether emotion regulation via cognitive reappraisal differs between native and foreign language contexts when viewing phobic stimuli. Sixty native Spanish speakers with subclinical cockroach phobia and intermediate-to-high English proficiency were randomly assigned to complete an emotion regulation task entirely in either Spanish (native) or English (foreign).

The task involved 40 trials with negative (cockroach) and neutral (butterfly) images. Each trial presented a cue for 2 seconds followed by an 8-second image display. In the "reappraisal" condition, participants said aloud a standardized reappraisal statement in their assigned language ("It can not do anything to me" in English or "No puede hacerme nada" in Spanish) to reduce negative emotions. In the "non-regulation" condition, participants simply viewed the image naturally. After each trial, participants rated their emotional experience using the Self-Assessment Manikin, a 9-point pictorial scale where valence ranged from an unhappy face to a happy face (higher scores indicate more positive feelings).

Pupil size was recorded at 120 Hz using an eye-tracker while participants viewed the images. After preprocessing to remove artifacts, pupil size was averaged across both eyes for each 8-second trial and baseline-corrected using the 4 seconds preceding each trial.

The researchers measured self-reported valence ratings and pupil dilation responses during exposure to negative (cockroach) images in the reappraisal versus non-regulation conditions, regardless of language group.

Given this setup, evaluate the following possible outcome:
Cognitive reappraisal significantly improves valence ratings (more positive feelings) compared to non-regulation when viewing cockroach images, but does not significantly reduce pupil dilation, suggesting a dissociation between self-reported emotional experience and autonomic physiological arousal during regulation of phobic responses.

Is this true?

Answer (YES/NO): NO